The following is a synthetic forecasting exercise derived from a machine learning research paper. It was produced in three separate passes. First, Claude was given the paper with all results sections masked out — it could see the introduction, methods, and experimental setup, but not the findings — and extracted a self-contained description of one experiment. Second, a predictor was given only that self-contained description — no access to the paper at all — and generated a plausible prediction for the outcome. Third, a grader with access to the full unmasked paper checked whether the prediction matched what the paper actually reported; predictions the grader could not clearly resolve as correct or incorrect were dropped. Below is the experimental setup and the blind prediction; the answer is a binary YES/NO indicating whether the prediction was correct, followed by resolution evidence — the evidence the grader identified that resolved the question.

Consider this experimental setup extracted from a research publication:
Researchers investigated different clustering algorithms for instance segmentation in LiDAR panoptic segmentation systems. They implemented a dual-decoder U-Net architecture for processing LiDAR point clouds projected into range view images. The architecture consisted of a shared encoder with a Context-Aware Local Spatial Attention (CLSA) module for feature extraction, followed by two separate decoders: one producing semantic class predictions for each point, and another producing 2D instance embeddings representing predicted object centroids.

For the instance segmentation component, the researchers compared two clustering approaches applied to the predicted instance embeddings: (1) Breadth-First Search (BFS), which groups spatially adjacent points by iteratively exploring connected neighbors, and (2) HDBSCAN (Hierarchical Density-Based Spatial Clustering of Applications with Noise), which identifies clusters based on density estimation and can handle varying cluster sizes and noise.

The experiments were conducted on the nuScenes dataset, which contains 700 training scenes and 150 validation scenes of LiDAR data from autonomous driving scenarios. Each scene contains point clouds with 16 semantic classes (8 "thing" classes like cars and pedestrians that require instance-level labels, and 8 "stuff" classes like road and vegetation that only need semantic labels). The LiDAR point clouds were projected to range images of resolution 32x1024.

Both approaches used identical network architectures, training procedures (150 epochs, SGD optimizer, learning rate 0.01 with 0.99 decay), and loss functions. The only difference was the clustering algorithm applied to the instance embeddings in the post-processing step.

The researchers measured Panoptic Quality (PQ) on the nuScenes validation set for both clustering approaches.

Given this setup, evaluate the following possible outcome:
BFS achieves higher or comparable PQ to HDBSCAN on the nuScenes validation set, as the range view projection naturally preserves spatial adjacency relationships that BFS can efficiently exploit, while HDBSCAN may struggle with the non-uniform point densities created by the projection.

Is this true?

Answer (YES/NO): NO